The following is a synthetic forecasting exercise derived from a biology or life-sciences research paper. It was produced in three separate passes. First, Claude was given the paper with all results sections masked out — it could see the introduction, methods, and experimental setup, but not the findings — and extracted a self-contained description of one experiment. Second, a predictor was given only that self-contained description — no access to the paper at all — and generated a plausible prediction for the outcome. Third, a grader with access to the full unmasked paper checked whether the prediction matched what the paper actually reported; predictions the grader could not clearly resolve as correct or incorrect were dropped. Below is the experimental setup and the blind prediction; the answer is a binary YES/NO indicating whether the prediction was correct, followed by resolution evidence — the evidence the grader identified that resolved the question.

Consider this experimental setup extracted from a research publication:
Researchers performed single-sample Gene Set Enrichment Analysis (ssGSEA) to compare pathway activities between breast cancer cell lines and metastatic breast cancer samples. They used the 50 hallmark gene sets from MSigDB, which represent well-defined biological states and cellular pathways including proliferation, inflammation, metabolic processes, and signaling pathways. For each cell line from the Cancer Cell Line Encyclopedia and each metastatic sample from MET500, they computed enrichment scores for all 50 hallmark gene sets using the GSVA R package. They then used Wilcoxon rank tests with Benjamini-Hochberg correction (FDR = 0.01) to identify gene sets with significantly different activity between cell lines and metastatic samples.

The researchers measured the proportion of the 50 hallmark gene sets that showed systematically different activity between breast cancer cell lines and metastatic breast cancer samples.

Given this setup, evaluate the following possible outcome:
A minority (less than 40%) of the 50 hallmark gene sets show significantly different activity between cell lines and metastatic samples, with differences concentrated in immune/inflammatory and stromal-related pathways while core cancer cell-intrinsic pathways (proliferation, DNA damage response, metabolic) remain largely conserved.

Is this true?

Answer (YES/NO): NO